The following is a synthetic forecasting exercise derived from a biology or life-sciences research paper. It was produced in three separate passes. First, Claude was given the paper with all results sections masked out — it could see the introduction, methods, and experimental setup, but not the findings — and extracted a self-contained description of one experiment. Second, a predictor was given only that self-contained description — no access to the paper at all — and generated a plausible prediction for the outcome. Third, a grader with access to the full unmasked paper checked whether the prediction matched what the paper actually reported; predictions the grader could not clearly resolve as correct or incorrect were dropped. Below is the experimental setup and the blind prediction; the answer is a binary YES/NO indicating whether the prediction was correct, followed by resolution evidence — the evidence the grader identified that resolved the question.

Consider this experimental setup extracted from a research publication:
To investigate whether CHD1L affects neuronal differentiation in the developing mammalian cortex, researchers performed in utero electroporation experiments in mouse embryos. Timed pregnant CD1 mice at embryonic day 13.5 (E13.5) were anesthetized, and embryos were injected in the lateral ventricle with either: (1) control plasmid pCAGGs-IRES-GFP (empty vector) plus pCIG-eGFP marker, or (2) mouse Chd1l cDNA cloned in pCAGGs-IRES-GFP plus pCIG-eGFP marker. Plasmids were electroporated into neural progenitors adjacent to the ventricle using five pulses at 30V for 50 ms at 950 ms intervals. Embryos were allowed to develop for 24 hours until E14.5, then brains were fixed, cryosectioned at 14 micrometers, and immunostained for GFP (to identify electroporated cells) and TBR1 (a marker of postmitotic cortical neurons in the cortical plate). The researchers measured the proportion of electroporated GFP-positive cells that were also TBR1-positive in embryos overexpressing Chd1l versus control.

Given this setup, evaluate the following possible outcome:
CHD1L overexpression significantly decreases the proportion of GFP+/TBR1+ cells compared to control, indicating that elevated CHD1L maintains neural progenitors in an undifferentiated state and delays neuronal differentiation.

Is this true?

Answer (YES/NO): NO